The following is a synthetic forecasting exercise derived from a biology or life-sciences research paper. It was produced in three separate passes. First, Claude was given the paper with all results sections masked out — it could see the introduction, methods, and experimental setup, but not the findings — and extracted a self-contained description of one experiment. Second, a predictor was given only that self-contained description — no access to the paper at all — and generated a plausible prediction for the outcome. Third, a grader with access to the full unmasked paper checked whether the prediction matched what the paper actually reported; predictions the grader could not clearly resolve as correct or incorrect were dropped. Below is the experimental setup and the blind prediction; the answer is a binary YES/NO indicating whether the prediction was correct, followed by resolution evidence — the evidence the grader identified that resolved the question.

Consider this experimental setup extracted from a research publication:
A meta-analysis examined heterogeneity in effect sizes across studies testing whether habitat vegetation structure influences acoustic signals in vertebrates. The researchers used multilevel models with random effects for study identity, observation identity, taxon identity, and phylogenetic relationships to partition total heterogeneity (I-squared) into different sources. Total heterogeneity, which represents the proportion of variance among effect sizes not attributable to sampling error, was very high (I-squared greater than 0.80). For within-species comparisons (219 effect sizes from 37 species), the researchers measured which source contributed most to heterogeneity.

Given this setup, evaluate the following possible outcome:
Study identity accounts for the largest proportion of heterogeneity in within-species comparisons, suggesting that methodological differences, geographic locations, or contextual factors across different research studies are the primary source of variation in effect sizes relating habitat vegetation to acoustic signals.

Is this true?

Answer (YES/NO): NO